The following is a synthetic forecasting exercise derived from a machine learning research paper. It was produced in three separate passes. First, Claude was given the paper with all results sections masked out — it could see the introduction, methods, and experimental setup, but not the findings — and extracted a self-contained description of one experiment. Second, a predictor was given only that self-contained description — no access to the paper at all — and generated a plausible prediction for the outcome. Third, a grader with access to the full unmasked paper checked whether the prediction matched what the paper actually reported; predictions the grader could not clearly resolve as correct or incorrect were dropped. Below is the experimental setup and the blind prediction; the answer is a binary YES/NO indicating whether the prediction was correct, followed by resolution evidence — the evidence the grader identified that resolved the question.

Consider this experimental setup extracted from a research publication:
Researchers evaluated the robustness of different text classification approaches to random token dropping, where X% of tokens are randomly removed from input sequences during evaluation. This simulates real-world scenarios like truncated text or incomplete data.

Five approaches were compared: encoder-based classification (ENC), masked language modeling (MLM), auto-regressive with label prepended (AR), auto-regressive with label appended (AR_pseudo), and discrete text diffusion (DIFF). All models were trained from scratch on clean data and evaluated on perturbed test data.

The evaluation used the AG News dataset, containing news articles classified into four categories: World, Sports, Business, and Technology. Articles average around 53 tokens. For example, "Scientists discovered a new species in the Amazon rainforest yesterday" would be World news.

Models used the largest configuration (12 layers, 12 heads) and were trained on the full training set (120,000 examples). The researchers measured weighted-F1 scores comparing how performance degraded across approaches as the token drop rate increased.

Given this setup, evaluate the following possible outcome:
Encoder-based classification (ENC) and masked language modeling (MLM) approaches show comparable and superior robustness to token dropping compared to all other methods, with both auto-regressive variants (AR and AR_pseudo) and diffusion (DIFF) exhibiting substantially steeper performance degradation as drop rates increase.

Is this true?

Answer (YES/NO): NO